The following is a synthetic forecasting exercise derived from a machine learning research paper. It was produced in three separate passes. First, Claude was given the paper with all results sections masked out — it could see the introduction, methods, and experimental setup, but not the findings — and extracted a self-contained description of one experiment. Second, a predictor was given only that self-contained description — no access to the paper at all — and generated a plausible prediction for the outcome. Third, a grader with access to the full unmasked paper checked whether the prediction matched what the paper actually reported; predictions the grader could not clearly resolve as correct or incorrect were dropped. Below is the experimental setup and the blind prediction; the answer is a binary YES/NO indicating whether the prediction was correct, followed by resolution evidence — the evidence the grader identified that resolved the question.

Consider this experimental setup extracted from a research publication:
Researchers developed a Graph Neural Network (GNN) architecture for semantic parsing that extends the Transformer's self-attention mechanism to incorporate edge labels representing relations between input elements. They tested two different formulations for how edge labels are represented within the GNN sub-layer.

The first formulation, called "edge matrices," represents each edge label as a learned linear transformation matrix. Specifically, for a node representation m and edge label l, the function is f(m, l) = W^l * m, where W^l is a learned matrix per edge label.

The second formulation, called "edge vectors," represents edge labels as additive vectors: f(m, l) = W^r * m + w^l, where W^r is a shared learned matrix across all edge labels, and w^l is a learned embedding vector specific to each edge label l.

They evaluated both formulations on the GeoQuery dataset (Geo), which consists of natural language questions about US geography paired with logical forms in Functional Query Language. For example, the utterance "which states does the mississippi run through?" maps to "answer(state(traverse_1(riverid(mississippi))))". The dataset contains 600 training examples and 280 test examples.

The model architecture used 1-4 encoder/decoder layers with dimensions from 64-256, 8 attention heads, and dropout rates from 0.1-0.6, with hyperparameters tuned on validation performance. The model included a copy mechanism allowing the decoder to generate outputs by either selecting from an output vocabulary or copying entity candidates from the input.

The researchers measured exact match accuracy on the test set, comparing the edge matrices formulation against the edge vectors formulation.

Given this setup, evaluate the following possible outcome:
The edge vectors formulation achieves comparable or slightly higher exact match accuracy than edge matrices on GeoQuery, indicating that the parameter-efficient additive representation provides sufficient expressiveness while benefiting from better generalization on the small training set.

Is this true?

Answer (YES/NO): NO